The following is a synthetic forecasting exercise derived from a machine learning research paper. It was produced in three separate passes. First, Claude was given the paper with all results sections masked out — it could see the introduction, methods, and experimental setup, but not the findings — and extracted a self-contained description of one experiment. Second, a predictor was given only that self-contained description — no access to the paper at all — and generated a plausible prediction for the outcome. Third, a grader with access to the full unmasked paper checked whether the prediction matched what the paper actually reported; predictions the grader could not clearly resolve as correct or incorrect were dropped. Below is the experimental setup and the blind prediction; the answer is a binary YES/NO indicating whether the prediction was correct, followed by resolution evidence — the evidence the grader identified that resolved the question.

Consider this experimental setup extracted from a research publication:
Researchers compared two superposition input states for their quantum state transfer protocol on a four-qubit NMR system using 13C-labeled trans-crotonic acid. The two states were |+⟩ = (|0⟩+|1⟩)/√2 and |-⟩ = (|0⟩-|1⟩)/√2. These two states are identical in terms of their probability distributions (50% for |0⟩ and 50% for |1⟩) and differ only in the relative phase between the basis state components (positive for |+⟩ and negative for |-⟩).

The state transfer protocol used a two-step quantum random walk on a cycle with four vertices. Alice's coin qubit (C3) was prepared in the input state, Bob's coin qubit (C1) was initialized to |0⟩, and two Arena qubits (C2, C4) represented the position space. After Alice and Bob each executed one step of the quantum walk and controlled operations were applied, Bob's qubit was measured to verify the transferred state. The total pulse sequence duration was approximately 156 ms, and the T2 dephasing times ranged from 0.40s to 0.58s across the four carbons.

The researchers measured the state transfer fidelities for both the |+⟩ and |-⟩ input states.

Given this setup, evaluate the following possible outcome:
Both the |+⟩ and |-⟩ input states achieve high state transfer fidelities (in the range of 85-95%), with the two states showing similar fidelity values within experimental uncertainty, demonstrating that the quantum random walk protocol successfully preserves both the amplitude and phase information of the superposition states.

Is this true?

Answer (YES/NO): NO